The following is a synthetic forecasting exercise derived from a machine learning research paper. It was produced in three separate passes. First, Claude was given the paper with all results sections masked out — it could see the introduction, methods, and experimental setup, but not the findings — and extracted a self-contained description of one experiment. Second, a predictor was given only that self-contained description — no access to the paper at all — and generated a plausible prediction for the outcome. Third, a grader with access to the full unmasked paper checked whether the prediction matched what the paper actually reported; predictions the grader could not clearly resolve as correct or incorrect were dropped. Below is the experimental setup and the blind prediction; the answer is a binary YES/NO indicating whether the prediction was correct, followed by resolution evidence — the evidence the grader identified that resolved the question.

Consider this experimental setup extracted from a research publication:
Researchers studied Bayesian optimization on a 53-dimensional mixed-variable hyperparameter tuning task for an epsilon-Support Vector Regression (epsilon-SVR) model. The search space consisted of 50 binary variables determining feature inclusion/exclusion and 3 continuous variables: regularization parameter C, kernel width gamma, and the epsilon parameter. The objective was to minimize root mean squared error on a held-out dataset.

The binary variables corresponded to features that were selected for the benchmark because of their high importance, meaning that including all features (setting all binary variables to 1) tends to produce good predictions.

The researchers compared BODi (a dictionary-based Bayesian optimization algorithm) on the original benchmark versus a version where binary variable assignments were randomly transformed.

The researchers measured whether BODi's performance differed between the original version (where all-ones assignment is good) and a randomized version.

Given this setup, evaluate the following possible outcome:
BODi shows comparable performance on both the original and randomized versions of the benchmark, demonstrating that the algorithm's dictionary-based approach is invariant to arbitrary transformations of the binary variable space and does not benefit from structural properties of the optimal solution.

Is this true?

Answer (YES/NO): NO